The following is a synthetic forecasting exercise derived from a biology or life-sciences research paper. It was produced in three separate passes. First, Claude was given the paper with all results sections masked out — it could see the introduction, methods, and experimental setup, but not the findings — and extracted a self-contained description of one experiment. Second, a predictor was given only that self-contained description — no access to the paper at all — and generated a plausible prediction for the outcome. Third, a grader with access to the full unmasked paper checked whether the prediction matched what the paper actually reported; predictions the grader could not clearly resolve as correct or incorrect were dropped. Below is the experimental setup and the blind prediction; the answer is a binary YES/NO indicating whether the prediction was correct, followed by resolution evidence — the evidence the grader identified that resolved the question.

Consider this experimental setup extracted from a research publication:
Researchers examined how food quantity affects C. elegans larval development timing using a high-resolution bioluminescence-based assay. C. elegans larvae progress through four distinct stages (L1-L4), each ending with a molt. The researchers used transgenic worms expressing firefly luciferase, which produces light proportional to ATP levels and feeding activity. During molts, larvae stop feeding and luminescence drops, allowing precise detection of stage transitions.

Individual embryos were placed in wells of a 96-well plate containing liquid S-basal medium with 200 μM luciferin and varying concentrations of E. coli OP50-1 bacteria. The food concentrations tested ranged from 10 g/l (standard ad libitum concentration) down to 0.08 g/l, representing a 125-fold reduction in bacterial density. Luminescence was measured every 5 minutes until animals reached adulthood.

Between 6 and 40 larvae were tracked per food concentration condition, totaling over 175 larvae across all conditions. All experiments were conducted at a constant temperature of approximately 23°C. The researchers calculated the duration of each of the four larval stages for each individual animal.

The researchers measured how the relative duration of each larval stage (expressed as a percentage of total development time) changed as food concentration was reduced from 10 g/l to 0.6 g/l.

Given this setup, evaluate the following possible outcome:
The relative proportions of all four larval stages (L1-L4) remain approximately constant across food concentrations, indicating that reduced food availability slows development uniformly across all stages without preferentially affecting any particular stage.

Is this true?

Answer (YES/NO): NO